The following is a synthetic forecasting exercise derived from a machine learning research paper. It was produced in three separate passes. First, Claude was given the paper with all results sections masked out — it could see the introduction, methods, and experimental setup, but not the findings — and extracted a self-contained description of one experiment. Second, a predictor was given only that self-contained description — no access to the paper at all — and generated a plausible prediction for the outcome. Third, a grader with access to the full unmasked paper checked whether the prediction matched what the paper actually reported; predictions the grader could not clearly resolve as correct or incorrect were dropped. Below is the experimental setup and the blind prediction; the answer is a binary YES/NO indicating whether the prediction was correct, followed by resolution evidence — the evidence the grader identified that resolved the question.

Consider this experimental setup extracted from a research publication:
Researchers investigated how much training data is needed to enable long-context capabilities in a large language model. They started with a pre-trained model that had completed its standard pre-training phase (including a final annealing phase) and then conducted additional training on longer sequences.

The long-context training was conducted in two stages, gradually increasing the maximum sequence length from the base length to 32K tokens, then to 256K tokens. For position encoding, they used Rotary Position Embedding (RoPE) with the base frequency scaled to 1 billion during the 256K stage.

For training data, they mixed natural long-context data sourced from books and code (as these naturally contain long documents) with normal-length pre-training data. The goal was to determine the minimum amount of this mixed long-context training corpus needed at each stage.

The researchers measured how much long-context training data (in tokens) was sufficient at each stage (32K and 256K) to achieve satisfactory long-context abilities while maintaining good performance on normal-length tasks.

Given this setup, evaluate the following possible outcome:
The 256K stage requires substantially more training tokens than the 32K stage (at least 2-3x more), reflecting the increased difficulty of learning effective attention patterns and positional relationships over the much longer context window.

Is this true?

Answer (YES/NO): NO